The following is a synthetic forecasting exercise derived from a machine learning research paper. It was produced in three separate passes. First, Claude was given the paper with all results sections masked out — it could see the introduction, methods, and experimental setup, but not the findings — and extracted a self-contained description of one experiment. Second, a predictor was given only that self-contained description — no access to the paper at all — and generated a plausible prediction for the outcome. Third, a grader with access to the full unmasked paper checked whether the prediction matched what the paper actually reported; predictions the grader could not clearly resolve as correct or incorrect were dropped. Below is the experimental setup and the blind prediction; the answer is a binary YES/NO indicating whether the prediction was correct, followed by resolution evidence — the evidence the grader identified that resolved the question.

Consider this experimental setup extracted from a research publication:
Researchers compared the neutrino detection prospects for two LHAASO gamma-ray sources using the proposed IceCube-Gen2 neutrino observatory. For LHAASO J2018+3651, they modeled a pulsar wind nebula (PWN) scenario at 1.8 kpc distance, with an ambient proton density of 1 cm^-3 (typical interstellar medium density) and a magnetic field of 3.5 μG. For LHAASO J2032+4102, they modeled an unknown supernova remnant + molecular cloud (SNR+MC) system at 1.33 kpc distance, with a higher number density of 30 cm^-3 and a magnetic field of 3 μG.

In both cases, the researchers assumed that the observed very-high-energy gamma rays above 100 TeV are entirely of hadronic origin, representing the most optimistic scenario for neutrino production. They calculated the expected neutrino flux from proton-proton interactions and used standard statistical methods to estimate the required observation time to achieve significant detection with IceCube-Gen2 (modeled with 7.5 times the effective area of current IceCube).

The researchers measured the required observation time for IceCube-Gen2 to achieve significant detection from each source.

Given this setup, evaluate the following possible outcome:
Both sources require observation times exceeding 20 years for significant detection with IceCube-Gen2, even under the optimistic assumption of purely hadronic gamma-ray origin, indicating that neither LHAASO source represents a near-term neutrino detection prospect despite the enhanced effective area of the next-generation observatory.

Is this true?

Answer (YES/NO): NO